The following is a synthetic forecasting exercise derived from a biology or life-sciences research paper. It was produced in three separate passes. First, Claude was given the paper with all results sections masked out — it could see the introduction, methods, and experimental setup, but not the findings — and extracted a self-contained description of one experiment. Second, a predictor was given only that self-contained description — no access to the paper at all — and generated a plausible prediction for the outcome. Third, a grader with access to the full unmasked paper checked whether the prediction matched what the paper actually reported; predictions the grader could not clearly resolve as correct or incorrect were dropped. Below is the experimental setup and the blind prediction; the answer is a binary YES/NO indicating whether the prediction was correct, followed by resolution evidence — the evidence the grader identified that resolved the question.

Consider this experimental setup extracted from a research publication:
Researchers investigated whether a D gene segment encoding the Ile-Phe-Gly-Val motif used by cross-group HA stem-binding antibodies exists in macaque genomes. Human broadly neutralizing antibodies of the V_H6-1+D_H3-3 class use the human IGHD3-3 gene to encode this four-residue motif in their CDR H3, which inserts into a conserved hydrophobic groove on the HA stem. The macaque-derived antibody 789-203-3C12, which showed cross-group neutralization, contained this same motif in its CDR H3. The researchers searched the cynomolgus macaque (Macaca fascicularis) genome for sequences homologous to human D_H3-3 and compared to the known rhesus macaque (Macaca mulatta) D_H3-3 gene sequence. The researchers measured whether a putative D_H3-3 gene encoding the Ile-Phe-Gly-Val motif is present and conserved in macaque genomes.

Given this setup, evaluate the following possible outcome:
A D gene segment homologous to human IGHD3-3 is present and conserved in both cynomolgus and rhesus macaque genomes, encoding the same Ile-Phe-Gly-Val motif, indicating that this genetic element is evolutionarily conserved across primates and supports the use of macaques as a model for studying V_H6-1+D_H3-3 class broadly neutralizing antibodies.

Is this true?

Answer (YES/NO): YES